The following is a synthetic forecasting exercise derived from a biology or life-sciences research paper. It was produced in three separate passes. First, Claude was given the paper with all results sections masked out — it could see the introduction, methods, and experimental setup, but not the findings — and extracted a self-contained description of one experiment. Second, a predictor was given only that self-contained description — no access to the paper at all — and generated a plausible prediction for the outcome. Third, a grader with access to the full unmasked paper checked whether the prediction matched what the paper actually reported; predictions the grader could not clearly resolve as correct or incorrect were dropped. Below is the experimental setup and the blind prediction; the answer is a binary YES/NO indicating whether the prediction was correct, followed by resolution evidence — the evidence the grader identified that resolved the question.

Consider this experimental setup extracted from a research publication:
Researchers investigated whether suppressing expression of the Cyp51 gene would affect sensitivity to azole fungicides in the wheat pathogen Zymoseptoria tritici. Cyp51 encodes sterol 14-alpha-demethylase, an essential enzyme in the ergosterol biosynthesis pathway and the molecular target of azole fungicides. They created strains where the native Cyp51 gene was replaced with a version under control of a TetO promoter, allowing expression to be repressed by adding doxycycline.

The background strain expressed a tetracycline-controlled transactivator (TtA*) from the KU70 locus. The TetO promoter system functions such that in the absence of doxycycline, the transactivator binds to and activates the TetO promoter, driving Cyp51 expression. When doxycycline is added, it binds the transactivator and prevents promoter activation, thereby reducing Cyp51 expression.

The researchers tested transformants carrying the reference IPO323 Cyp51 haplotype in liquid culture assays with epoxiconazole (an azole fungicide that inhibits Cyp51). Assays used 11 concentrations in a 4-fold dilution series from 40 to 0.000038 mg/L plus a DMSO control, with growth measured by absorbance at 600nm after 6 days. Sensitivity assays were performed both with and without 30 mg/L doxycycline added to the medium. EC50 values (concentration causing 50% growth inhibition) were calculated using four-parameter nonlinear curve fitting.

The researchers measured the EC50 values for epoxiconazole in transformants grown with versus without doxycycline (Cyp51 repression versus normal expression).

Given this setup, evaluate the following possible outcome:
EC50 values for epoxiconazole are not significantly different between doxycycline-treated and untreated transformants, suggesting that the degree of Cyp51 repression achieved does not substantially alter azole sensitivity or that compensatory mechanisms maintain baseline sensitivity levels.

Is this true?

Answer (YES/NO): NO